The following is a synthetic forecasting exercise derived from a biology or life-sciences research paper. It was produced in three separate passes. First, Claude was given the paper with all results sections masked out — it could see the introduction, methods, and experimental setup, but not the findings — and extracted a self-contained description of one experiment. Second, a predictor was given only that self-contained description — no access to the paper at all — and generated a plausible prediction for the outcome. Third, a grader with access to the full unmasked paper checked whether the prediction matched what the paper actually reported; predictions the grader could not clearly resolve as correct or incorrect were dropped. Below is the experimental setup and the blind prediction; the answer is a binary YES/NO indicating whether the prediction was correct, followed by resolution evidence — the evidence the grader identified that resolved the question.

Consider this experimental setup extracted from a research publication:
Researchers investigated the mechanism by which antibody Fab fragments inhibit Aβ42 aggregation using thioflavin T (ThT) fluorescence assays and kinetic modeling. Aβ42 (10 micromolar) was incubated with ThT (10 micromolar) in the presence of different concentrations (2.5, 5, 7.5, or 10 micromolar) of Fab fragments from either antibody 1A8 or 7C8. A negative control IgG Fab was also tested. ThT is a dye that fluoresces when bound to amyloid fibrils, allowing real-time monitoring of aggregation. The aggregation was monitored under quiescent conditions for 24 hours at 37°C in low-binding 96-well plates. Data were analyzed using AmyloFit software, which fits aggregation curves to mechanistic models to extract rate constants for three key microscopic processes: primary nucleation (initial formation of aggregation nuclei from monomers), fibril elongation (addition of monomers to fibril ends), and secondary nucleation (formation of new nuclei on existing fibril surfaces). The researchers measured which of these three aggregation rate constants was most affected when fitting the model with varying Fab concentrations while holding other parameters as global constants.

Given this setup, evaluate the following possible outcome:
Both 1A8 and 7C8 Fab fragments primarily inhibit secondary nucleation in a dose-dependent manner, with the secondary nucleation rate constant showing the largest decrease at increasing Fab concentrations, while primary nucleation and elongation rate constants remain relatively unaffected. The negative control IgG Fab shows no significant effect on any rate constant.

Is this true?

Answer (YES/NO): NO